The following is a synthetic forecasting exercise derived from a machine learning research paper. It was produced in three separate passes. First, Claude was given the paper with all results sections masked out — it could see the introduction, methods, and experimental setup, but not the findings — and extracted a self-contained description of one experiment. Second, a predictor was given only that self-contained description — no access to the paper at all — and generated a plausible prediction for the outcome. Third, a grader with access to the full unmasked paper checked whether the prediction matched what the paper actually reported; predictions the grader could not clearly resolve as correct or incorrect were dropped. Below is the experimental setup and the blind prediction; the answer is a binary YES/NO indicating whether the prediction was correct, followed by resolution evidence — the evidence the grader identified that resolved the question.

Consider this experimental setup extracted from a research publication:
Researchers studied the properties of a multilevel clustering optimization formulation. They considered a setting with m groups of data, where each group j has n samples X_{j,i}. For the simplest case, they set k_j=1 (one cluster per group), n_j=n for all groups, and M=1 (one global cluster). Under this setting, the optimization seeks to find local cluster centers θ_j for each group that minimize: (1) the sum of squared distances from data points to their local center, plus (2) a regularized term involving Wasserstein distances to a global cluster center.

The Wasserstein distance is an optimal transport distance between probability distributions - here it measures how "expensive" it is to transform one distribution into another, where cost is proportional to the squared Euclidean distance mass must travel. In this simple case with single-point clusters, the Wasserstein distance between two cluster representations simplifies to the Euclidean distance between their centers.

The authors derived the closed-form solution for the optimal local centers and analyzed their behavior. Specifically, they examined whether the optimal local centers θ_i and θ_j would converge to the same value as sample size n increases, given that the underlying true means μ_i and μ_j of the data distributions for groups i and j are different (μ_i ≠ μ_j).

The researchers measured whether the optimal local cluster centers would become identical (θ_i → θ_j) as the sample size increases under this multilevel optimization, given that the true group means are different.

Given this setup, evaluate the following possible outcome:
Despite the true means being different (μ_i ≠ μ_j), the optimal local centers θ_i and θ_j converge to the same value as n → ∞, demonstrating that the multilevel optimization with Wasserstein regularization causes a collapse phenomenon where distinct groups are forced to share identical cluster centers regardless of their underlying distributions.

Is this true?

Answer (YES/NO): NO